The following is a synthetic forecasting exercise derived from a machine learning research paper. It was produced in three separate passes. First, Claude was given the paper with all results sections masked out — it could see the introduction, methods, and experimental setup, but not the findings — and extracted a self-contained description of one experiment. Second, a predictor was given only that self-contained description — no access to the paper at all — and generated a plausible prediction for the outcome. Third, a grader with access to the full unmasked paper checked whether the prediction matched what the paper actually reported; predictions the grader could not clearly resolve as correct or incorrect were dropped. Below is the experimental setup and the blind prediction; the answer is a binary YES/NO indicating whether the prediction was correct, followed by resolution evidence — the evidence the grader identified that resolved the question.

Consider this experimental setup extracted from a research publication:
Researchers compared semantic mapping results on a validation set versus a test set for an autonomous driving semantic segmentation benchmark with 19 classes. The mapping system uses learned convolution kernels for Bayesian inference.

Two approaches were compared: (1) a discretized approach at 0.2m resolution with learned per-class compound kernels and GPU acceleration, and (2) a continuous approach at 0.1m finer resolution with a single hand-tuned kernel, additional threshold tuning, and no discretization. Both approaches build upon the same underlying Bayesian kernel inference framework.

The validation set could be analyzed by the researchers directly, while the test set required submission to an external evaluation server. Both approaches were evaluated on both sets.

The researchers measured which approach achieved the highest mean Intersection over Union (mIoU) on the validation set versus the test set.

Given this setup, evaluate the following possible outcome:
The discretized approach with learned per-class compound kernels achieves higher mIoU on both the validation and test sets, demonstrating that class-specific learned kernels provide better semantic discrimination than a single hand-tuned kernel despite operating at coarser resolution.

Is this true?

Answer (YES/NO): NO